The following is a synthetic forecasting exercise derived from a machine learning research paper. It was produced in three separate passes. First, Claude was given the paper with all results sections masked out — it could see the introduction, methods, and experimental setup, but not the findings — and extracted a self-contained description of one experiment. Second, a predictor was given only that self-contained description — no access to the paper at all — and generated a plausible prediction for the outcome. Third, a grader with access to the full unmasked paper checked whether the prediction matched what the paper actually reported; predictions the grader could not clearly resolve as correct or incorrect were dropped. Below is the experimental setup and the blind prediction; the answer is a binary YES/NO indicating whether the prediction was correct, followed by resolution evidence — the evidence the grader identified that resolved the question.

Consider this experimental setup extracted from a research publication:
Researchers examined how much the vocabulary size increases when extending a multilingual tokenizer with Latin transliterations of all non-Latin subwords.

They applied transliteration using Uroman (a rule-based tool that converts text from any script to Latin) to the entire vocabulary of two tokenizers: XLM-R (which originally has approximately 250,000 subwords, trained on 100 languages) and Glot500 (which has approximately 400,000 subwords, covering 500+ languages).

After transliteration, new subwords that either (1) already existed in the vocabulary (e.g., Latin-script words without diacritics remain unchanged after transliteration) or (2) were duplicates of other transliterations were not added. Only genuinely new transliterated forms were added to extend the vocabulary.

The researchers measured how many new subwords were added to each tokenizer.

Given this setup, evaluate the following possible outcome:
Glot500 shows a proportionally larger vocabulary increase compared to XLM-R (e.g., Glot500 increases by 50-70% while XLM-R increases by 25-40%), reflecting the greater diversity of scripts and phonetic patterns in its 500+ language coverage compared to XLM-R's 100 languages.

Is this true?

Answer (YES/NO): NO